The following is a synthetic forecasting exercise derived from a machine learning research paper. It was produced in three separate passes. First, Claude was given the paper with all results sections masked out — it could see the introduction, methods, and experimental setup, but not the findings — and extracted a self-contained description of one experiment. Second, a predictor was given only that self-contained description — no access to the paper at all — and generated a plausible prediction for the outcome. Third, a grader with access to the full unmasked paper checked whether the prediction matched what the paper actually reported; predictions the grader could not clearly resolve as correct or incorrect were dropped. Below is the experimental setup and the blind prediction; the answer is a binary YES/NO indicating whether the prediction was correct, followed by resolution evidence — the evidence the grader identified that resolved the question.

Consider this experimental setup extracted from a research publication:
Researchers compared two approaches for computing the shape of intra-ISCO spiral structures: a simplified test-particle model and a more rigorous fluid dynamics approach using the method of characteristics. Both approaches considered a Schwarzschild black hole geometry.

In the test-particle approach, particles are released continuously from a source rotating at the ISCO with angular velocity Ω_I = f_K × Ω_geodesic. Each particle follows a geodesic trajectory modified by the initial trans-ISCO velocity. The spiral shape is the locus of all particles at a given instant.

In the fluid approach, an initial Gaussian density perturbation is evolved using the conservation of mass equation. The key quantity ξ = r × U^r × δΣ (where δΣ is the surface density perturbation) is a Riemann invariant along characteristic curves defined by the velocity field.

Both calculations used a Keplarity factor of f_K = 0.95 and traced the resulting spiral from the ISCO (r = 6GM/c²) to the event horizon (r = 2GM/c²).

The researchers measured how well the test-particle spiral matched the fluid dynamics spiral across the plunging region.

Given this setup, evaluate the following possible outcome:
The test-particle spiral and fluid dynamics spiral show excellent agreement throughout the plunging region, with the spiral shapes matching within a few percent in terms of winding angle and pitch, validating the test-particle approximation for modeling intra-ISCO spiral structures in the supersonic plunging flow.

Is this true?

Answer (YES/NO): NO